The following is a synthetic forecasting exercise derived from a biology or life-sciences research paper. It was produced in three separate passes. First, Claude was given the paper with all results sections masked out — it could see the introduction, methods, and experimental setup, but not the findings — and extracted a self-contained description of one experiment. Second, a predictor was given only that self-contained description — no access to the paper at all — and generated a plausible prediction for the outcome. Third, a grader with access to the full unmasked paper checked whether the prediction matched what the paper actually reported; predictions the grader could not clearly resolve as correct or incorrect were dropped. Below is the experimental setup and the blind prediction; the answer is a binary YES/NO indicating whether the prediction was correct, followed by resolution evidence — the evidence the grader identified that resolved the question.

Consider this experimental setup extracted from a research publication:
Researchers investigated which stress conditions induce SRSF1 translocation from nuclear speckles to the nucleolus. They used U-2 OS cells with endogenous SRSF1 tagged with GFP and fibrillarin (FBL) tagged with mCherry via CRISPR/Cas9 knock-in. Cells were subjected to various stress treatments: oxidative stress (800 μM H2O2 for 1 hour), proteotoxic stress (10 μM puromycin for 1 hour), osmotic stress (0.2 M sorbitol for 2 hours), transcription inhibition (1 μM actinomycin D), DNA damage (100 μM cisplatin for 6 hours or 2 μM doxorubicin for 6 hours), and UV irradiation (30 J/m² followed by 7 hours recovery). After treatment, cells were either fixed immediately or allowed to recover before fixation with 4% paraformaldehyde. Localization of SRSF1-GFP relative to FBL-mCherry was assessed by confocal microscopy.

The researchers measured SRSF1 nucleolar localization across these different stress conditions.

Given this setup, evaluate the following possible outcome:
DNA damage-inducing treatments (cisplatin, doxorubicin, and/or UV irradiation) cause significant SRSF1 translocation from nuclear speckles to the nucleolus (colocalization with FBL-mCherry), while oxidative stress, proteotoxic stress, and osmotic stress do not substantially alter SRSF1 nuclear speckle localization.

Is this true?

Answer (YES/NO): NO